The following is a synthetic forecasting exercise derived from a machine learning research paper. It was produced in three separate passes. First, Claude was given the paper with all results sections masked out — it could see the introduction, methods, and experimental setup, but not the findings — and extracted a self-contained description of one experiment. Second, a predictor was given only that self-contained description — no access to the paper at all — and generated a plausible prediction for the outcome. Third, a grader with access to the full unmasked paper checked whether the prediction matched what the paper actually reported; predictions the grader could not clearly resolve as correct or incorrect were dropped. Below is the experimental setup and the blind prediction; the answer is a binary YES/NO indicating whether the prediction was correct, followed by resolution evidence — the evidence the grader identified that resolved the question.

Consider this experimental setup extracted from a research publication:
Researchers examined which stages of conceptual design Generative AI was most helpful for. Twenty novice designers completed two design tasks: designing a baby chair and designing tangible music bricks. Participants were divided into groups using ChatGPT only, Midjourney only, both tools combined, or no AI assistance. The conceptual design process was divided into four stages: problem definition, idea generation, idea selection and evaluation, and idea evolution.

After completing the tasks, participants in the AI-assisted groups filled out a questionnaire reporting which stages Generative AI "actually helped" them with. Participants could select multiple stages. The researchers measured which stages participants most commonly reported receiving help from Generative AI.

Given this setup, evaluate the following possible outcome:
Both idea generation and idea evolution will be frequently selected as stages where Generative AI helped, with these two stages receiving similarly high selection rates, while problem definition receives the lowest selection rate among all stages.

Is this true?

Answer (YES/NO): NO